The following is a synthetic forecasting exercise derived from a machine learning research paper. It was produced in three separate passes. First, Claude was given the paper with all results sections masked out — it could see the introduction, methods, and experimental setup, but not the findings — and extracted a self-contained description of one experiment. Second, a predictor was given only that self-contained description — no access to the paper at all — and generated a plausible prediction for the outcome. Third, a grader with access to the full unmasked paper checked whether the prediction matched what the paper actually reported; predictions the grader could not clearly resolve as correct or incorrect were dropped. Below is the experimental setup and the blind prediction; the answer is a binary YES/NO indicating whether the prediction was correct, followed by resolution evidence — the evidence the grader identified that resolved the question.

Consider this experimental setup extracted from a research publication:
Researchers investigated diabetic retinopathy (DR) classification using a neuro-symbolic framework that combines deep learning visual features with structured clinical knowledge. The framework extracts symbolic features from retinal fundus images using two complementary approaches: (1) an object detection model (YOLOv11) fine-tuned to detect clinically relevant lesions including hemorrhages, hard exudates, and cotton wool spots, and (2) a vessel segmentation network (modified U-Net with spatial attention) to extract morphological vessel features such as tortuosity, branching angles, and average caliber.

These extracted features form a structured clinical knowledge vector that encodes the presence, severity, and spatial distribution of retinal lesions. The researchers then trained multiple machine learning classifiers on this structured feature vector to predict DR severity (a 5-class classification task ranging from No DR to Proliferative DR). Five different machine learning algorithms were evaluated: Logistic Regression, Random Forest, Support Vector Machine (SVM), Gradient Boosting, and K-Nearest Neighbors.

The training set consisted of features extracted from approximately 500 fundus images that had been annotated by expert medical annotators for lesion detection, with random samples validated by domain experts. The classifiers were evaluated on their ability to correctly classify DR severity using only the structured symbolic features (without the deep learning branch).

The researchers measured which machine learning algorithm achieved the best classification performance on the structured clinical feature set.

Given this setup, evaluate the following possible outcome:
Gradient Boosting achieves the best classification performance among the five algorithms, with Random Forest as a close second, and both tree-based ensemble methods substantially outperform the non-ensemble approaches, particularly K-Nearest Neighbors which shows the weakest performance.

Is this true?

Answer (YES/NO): NO